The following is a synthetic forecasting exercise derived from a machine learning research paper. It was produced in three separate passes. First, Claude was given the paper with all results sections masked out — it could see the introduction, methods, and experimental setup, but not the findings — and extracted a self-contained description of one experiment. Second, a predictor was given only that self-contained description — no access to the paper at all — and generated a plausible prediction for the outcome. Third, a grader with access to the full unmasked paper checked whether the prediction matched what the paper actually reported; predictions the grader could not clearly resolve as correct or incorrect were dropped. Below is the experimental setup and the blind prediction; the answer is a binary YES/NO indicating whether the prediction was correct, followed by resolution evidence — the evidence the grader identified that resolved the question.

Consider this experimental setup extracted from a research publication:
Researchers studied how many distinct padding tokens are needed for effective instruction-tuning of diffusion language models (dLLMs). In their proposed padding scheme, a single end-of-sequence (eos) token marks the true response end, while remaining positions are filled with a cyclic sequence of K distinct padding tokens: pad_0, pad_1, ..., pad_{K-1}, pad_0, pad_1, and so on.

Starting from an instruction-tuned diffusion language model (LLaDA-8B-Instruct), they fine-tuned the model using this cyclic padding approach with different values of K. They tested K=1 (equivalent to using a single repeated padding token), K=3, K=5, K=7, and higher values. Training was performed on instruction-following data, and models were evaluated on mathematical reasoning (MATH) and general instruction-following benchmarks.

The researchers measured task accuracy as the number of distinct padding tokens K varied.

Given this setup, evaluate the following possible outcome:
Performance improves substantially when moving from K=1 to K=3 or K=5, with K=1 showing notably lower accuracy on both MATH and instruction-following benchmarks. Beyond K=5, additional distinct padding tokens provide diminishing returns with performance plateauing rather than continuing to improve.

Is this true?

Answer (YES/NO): NO